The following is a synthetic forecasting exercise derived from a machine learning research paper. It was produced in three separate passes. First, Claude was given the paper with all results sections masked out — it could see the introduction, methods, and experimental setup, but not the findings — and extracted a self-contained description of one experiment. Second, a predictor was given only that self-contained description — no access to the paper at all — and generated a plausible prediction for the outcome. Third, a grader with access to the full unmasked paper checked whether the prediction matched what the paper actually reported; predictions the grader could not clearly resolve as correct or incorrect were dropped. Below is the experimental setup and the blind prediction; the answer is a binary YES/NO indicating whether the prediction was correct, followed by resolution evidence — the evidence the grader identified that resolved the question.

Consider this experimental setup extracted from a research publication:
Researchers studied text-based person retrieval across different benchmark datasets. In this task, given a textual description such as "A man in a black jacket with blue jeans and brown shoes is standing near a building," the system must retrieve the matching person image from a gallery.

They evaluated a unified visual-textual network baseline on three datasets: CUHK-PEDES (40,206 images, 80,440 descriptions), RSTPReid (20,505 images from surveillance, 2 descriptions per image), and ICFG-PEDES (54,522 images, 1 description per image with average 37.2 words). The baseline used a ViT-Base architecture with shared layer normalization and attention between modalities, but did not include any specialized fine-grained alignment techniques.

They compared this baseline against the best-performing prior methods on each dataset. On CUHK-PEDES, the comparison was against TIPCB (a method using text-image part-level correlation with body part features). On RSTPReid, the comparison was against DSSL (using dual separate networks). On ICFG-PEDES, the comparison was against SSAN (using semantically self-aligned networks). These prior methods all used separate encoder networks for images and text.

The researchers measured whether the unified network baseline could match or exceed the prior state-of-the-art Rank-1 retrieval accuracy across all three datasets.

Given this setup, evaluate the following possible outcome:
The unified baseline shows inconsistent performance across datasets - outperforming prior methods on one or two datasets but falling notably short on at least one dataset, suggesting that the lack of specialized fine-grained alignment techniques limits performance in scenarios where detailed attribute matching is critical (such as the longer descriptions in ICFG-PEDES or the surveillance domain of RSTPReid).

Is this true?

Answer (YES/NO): NO